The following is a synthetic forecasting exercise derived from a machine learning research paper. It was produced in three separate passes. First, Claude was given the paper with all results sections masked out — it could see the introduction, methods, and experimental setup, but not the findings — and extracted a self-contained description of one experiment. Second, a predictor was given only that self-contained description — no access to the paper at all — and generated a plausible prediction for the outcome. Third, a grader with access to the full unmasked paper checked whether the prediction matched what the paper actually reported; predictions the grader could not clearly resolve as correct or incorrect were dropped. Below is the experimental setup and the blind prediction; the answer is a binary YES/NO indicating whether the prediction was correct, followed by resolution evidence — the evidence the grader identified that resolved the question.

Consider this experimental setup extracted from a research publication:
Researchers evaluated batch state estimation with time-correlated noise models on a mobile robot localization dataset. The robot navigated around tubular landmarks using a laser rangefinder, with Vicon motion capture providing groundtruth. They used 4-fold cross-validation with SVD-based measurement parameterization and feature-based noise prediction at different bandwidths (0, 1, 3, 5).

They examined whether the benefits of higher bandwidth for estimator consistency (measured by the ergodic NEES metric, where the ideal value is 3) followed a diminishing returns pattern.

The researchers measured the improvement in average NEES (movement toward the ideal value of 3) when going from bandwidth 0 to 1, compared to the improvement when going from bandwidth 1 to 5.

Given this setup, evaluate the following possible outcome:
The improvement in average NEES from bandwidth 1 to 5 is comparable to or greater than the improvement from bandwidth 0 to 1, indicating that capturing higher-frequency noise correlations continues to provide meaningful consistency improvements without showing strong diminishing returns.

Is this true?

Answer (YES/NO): NO